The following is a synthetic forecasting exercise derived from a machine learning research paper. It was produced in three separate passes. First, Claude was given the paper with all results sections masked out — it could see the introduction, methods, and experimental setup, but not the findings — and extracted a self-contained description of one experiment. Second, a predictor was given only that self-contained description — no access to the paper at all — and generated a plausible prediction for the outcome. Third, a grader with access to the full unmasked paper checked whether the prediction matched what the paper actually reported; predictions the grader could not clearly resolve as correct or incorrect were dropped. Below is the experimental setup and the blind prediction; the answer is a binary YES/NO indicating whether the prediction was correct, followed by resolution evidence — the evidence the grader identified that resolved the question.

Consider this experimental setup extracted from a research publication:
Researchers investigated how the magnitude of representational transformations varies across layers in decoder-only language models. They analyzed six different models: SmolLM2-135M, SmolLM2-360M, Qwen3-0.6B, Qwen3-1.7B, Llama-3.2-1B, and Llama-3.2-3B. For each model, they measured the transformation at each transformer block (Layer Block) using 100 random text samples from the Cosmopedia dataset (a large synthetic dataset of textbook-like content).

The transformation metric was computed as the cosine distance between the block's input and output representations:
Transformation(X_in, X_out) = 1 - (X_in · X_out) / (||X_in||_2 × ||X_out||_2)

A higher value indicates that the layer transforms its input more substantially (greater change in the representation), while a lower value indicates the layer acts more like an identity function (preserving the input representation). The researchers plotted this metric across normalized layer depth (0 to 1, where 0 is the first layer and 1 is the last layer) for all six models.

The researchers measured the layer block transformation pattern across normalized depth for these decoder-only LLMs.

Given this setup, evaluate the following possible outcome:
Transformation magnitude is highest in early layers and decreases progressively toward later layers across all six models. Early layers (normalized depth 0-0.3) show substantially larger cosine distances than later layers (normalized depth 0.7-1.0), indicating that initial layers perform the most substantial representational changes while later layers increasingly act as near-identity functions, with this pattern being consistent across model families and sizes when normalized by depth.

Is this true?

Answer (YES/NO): NO